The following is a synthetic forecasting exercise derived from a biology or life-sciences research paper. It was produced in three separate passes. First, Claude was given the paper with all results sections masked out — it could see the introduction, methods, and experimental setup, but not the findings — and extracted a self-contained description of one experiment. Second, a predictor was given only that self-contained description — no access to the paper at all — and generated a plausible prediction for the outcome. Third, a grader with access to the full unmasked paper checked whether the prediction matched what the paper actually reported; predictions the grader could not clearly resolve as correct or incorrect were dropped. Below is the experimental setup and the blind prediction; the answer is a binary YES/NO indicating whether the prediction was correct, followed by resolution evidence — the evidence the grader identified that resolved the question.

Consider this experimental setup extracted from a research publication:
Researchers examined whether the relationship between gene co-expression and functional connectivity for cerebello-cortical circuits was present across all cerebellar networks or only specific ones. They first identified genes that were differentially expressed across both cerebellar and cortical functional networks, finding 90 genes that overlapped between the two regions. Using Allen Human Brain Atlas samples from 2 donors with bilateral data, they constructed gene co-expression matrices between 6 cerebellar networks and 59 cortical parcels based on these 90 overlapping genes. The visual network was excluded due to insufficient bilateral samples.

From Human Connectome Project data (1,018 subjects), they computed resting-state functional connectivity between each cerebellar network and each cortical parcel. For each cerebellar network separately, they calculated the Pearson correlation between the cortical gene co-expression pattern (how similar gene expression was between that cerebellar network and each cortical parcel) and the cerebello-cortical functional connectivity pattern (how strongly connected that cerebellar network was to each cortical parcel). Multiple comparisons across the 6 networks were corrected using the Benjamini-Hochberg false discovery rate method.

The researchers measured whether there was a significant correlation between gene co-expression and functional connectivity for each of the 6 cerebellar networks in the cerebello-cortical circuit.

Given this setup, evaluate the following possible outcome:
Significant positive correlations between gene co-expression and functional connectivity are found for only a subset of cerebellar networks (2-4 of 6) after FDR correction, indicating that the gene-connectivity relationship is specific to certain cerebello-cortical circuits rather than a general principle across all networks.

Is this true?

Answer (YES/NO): NO